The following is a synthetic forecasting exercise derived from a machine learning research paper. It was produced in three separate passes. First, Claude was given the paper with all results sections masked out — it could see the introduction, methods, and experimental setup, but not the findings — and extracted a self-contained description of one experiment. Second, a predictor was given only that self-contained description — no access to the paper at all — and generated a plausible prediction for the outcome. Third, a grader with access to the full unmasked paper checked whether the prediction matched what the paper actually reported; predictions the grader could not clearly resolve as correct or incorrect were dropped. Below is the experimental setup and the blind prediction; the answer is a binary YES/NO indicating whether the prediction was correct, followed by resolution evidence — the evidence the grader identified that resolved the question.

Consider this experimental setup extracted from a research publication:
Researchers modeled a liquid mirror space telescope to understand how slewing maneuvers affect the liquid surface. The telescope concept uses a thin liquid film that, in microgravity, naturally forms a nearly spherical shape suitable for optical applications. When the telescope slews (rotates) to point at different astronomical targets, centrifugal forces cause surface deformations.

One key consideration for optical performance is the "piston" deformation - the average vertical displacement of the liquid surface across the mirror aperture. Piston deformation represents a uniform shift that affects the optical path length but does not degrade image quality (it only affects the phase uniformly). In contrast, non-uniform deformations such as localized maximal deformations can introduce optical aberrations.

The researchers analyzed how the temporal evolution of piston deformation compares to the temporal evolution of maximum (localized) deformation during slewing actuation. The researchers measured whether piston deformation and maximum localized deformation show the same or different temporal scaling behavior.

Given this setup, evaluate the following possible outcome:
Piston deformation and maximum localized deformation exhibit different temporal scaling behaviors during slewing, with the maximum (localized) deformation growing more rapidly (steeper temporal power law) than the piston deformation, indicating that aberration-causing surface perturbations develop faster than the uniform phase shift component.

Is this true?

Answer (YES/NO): YES